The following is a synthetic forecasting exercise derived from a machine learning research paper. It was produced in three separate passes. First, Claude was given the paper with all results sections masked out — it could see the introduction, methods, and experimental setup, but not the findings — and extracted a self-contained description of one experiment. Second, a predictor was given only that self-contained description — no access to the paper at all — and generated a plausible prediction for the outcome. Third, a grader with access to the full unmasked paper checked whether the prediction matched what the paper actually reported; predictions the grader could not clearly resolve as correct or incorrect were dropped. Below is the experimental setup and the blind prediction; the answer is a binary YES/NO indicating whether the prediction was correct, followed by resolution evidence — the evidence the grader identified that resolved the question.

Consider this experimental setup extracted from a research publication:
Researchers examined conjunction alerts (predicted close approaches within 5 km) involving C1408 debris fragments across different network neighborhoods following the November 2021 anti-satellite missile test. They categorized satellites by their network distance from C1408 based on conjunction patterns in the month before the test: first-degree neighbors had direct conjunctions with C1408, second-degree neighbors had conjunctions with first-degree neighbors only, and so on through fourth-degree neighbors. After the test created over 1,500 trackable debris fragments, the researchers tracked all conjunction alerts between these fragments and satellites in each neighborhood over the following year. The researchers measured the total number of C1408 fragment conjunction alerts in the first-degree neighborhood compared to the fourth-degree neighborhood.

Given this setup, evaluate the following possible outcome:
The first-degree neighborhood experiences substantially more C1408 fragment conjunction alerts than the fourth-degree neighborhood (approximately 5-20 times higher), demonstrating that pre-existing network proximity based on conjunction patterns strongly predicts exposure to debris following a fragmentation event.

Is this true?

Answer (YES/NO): NO